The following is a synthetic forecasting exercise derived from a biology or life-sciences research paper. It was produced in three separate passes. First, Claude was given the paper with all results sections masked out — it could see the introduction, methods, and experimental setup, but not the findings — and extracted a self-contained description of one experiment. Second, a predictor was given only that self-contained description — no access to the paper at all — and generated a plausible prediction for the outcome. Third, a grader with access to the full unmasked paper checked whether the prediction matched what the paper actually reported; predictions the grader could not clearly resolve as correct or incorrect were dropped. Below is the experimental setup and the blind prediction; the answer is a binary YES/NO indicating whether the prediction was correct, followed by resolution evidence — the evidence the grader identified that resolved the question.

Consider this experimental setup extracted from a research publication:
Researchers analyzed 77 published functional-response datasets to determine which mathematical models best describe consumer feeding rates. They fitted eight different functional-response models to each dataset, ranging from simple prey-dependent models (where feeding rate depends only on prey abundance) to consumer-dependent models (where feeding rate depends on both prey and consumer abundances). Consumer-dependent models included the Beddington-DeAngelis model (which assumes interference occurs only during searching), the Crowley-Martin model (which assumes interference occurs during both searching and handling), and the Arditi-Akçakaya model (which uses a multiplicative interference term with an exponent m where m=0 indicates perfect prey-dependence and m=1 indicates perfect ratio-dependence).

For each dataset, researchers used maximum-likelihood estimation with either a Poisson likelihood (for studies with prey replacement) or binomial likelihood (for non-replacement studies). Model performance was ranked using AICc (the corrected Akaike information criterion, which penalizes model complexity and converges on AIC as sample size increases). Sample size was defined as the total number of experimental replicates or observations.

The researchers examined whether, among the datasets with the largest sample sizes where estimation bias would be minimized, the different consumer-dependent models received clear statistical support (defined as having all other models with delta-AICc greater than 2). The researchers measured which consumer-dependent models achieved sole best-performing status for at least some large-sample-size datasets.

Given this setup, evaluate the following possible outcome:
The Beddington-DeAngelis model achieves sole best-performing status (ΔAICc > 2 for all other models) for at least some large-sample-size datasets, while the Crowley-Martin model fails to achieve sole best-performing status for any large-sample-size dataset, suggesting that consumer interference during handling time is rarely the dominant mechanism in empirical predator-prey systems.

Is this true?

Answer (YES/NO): NO